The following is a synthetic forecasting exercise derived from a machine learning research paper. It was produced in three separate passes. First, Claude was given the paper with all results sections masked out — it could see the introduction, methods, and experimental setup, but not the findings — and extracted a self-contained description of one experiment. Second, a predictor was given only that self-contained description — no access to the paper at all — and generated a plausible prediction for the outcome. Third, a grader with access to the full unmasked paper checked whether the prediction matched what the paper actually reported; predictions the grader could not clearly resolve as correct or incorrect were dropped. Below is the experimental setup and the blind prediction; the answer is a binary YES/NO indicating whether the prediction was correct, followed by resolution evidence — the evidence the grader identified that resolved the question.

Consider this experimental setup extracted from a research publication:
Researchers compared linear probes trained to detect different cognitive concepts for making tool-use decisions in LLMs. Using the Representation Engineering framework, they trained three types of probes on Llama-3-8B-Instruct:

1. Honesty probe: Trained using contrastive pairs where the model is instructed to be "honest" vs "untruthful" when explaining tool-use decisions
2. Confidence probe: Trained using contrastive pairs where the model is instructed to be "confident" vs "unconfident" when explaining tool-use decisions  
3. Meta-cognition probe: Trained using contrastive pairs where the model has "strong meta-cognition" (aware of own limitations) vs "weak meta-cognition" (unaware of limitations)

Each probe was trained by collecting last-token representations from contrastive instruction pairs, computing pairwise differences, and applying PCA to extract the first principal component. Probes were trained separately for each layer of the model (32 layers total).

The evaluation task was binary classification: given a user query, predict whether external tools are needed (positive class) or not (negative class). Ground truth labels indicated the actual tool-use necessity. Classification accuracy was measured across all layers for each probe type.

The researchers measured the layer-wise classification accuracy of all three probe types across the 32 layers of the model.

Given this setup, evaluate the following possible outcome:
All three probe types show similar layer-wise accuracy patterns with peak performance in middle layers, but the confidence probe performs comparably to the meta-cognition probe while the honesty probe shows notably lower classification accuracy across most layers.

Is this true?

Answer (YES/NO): NO